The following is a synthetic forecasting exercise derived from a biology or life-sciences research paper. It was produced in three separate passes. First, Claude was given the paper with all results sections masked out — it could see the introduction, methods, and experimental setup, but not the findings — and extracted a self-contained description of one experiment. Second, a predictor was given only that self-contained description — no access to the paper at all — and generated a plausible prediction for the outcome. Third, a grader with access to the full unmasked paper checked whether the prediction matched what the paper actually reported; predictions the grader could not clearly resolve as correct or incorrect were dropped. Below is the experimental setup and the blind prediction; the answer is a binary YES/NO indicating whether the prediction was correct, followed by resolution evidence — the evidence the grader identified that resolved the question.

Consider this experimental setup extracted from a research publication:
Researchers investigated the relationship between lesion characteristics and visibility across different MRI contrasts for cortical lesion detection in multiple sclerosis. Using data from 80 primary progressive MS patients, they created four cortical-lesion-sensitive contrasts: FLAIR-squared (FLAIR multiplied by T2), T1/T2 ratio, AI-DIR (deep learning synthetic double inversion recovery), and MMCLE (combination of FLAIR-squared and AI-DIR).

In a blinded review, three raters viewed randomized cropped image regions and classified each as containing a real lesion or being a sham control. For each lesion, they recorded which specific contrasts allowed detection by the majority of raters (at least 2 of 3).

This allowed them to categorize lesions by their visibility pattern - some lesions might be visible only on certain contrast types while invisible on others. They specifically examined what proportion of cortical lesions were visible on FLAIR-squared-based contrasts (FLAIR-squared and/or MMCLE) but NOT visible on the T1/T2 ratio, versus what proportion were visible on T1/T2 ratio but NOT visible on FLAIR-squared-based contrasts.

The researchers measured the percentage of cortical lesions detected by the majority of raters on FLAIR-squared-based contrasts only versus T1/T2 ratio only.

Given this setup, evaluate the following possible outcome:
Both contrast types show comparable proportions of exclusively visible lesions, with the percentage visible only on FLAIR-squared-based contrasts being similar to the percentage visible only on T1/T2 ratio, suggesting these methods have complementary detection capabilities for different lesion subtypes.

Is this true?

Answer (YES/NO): YES